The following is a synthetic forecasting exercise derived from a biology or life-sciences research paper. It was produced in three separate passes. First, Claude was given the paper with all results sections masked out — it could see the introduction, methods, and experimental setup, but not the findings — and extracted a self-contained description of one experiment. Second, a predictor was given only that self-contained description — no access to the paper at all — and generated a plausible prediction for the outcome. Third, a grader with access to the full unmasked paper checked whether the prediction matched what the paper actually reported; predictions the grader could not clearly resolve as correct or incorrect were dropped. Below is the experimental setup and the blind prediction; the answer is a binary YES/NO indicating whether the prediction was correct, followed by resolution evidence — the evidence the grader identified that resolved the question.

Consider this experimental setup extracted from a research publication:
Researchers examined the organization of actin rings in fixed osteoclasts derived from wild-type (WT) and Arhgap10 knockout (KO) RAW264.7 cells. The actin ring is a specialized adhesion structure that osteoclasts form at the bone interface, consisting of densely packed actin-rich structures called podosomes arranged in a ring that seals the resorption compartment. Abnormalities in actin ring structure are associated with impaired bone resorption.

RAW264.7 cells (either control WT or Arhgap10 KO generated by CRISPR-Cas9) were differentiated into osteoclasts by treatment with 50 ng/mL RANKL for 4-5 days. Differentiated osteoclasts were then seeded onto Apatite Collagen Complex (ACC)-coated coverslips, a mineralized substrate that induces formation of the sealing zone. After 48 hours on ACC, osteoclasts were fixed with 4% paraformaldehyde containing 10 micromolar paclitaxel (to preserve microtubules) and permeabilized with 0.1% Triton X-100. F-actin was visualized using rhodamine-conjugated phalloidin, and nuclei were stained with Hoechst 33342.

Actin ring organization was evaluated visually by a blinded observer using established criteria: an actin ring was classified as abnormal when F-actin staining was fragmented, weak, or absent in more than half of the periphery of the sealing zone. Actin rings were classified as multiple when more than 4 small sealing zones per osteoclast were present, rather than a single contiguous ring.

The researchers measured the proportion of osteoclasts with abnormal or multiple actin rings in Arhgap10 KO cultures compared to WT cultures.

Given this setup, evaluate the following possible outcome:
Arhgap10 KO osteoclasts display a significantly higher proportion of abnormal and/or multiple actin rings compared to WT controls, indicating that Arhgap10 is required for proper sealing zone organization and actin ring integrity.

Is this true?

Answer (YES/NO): YES